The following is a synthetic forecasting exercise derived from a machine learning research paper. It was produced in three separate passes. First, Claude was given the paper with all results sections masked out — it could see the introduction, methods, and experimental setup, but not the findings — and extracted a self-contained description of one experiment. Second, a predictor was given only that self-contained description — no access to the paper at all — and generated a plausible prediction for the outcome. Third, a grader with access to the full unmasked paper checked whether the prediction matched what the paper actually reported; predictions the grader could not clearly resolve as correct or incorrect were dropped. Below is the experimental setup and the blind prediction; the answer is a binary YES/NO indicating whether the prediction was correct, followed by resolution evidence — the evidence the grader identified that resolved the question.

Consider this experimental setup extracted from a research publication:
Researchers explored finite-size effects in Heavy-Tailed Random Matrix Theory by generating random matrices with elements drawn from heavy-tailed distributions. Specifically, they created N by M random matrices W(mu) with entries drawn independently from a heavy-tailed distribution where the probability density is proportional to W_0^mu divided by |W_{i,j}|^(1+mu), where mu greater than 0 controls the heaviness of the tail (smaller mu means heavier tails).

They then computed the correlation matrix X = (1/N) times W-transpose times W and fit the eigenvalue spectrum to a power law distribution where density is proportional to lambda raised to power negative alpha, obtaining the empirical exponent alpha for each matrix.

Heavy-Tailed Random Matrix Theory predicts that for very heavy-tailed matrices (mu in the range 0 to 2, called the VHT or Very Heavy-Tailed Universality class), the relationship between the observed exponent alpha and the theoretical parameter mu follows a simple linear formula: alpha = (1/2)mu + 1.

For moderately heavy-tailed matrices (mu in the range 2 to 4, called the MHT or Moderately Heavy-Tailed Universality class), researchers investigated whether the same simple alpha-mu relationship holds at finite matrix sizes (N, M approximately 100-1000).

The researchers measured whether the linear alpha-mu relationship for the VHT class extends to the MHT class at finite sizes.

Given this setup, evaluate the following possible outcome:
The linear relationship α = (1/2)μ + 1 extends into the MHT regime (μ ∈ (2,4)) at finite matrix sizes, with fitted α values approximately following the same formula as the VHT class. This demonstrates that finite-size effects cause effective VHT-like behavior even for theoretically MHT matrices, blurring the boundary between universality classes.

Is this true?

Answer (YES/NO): NO